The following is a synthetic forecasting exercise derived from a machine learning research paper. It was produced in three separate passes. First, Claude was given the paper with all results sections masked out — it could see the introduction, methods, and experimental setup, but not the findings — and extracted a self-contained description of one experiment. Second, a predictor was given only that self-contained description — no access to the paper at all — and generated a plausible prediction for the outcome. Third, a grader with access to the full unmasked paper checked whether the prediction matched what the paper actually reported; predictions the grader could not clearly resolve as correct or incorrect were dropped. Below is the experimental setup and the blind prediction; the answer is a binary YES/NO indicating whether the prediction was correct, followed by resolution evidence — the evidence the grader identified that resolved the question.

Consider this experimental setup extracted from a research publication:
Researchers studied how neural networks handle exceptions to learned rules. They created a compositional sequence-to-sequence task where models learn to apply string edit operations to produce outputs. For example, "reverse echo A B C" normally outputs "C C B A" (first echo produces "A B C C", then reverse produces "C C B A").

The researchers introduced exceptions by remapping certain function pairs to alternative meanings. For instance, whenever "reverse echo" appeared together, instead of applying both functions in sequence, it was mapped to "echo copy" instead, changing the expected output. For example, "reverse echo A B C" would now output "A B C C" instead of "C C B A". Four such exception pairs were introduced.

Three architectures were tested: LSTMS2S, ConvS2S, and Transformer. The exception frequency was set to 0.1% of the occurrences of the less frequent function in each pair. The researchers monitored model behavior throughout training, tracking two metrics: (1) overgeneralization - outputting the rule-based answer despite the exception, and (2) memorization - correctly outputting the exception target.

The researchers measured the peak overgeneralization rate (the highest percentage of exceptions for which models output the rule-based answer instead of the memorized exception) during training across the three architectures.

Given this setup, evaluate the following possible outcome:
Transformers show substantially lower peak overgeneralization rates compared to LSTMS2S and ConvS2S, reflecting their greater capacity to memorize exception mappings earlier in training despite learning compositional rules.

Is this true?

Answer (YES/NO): NO